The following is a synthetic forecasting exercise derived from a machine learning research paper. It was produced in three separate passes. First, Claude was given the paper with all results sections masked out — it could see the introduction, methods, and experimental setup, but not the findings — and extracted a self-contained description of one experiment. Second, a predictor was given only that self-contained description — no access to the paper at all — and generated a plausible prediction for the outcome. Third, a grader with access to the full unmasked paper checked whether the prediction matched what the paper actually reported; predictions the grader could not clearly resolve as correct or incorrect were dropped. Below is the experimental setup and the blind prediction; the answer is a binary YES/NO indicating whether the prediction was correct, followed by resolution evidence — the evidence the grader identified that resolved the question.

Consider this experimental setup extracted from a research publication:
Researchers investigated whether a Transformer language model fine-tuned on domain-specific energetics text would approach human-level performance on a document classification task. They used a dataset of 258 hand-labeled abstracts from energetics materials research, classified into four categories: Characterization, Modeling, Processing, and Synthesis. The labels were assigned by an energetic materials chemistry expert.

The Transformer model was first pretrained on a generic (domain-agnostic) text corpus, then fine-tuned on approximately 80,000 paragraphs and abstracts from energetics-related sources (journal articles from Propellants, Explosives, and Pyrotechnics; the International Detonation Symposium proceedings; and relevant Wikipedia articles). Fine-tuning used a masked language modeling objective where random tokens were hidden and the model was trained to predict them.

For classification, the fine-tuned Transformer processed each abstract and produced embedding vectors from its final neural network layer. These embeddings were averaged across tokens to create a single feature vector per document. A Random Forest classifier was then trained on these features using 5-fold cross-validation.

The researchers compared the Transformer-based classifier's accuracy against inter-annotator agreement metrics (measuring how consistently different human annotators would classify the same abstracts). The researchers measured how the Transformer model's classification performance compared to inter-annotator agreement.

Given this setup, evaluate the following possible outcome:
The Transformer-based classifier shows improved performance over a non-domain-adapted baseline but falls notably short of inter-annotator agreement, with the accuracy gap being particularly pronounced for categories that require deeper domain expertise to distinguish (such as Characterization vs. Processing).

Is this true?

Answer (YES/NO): NO